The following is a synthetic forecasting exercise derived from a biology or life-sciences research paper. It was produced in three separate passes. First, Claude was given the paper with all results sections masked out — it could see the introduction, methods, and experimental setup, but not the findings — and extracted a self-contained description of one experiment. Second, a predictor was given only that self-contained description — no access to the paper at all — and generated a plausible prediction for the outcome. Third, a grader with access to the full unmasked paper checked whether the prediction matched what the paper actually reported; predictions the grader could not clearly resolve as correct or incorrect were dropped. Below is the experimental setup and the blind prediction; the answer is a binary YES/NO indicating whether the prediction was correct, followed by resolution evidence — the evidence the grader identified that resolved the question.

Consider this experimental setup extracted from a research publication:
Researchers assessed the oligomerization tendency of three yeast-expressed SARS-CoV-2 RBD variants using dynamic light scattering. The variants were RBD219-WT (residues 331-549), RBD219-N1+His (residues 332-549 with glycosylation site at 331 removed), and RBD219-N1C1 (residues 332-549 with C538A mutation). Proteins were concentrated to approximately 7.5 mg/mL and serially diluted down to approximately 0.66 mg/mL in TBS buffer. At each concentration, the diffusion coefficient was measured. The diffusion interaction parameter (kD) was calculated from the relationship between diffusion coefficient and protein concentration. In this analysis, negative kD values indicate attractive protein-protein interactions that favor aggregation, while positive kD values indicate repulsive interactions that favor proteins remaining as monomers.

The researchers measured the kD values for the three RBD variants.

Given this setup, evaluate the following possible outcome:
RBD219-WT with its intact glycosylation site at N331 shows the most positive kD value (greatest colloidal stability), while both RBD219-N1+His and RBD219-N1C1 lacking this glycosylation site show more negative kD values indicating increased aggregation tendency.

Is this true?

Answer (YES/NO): NO